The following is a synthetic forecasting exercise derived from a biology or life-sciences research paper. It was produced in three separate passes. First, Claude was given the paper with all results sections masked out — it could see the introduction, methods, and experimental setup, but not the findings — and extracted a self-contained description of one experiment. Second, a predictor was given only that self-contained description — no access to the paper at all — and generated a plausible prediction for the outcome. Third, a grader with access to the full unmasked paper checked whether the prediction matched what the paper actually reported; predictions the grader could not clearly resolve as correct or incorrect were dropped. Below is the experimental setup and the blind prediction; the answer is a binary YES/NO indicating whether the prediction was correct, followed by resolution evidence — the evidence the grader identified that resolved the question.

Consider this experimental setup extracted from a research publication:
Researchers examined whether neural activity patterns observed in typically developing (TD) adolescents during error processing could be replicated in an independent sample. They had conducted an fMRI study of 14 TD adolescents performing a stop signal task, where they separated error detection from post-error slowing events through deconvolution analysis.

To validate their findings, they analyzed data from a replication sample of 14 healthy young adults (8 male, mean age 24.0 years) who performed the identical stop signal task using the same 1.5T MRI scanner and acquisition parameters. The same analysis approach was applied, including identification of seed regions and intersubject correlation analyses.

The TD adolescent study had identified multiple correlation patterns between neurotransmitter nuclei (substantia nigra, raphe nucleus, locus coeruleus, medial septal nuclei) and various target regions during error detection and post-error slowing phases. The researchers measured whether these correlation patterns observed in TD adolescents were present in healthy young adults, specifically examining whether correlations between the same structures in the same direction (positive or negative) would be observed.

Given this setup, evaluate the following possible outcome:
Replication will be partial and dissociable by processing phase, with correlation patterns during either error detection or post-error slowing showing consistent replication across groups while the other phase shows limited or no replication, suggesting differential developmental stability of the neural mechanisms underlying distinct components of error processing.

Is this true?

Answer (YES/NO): NO